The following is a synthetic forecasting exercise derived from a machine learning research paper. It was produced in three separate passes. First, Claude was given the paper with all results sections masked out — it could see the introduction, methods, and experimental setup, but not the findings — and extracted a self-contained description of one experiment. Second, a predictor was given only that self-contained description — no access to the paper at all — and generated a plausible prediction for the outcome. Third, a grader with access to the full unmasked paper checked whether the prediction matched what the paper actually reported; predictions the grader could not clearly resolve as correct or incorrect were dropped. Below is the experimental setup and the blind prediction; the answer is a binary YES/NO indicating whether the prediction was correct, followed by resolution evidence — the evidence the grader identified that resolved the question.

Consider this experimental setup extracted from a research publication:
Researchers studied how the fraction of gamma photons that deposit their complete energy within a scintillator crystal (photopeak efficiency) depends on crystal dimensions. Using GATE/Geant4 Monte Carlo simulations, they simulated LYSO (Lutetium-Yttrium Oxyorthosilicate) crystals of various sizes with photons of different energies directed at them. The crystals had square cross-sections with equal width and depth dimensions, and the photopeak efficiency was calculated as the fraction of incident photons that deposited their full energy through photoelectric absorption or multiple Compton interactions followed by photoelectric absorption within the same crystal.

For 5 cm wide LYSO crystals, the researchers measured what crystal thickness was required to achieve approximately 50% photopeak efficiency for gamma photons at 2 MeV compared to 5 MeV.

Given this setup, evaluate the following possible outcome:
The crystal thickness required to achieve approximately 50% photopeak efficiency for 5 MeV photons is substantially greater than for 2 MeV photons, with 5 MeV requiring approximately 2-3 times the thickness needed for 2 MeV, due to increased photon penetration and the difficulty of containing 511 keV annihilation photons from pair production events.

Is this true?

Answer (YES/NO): YES